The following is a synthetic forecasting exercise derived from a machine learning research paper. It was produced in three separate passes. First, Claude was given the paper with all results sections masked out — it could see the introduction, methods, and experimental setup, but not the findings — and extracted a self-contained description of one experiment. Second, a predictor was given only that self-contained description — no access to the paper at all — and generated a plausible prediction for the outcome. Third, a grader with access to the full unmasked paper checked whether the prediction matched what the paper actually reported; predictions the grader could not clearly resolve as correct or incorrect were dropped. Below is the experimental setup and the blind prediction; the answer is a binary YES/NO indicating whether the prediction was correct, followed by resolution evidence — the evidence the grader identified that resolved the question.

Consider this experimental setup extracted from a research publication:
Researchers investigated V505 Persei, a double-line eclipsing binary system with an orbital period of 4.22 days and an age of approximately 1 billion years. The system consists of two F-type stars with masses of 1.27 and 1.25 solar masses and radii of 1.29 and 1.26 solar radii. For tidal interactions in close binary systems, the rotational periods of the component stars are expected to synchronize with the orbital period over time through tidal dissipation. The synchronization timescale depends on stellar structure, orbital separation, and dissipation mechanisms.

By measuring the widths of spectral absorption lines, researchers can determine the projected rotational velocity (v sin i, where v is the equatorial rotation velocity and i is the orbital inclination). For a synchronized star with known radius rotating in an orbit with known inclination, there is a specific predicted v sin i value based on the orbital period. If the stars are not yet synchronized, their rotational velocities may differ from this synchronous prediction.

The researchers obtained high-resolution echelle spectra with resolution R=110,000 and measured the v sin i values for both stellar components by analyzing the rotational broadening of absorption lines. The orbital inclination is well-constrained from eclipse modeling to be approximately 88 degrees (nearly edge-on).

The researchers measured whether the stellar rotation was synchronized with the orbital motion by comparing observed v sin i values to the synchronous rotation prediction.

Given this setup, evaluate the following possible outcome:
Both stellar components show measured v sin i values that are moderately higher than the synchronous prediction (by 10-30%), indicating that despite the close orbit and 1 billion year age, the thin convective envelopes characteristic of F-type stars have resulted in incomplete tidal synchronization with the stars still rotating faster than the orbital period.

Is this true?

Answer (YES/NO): NO